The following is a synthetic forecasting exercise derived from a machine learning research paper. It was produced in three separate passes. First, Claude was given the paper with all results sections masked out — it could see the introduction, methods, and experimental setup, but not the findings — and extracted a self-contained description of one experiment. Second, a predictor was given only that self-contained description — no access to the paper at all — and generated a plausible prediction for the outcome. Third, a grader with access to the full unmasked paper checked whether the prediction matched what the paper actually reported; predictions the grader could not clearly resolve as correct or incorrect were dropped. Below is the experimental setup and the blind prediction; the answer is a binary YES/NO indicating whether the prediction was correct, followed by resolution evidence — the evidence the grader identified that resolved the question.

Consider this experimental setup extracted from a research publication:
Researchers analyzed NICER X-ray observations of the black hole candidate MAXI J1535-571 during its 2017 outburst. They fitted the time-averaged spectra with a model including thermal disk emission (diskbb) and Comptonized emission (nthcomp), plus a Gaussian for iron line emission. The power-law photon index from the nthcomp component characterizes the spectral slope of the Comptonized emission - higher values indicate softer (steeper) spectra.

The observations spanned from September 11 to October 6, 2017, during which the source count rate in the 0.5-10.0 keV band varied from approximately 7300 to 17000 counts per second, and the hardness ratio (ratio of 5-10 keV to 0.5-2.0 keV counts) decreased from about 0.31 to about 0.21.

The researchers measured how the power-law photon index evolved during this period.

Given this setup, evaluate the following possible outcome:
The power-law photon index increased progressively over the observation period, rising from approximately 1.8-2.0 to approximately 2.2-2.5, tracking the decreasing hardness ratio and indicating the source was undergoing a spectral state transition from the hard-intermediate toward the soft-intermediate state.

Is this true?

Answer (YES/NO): NO